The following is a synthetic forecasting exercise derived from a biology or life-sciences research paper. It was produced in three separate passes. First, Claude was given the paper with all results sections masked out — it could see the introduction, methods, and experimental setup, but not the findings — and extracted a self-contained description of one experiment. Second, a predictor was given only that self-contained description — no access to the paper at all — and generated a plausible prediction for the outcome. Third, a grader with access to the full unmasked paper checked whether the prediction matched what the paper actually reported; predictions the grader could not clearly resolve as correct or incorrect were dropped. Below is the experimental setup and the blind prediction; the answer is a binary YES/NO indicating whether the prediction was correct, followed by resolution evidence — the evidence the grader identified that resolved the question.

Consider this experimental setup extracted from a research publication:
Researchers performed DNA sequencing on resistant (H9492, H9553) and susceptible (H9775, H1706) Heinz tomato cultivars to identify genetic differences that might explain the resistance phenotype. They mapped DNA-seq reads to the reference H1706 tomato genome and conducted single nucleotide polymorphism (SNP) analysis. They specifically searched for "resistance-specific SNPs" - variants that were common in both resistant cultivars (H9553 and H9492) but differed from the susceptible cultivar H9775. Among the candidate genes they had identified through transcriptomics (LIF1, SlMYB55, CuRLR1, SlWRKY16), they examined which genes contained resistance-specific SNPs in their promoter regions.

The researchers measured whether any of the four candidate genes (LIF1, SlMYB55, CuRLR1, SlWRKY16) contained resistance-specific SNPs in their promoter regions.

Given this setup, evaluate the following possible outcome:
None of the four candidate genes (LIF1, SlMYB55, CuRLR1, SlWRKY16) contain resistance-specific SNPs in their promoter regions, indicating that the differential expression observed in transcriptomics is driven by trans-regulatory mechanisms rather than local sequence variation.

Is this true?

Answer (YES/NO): NO